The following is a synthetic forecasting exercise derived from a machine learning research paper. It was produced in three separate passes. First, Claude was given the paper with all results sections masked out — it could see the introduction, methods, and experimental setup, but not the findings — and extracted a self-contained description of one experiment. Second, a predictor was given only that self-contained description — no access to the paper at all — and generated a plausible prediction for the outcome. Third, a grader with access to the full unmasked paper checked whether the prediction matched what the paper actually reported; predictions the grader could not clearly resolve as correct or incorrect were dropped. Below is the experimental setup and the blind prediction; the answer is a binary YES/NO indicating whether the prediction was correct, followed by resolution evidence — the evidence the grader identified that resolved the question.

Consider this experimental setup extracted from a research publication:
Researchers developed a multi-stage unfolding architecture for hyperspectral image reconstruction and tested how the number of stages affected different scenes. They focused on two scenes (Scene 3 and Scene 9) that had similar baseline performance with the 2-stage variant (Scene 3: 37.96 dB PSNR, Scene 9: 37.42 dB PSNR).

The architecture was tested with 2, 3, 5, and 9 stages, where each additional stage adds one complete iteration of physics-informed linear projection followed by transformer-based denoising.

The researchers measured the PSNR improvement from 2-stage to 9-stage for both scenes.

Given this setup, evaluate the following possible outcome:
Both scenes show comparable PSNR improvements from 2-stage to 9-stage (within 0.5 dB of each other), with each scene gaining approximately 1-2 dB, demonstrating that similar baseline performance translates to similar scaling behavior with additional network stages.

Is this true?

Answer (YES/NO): NO